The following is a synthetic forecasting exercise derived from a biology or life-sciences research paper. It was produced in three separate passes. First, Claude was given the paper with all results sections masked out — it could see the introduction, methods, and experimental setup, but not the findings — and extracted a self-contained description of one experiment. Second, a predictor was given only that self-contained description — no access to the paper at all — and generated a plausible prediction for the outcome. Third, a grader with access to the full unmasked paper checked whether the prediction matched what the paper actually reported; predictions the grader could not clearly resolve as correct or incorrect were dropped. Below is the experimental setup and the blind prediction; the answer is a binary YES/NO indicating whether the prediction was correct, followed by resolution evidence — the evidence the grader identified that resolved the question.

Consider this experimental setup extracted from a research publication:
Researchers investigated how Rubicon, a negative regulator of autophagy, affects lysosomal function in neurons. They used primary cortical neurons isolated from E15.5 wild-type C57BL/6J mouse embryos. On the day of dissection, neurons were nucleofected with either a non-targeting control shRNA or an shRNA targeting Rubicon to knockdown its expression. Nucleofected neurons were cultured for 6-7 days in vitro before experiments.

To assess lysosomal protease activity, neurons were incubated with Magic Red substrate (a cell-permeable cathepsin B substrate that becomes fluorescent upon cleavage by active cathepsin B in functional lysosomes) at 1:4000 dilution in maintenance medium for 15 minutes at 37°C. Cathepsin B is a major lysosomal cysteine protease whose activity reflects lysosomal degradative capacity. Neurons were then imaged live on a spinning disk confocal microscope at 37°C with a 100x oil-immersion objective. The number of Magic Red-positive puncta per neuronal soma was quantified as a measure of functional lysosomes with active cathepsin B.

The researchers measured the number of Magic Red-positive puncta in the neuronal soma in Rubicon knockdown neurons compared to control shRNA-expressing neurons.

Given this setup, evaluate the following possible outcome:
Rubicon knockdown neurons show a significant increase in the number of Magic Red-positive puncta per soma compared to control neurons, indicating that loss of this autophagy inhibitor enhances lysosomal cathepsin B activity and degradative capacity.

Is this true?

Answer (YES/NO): YES